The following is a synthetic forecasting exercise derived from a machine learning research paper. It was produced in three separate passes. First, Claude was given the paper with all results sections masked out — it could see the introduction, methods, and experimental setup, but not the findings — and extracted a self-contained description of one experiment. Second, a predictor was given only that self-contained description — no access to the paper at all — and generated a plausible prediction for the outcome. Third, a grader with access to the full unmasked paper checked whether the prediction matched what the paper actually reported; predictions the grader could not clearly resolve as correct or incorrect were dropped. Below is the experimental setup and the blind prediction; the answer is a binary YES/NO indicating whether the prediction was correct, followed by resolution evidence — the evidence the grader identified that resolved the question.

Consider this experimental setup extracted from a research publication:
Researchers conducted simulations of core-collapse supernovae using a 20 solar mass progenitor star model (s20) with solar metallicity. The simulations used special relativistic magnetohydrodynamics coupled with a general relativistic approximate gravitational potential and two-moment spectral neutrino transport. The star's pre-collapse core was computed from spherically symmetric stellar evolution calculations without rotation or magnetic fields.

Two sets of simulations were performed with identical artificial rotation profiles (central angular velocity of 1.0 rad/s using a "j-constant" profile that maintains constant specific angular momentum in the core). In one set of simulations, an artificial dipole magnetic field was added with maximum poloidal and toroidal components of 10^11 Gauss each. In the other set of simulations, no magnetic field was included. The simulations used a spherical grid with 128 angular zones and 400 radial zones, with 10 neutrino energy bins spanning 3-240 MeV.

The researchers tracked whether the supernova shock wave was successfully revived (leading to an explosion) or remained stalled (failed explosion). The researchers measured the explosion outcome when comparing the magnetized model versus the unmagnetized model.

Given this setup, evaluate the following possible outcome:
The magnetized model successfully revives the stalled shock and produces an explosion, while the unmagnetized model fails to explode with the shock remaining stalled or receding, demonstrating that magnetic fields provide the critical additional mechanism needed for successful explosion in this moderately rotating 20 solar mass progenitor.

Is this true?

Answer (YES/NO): YES